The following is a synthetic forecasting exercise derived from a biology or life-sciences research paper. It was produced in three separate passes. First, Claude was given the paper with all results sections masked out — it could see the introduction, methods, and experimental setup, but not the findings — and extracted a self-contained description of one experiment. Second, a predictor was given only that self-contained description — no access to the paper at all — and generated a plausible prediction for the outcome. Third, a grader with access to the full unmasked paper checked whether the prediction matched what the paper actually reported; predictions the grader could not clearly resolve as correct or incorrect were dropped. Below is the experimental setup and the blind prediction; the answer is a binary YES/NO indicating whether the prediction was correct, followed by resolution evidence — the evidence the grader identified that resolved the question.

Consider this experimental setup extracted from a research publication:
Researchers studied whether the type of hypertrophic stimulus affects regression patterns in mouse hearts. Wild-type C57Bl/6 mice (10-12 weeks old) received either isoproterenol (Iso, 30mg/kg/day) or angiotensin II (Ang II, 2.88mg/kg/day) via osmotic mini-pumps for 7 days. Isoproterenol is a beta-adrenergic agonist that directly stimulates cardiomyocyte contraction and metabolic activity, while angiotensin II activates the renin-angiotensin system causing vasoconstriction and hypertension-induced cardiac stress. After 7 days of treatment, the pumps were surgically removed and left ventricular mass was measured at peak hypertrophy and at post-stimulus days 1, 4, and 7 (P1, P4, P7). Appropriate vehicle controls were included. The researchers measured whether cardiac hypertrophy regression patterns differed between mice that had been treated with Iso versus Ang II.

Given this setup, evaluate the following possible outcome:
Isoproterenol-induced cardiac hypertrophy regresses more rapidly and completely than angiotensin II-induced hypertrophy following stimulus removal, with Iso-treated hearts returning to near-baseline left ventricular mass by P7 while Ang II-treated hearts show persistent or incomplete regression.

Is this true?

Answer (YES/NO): YES